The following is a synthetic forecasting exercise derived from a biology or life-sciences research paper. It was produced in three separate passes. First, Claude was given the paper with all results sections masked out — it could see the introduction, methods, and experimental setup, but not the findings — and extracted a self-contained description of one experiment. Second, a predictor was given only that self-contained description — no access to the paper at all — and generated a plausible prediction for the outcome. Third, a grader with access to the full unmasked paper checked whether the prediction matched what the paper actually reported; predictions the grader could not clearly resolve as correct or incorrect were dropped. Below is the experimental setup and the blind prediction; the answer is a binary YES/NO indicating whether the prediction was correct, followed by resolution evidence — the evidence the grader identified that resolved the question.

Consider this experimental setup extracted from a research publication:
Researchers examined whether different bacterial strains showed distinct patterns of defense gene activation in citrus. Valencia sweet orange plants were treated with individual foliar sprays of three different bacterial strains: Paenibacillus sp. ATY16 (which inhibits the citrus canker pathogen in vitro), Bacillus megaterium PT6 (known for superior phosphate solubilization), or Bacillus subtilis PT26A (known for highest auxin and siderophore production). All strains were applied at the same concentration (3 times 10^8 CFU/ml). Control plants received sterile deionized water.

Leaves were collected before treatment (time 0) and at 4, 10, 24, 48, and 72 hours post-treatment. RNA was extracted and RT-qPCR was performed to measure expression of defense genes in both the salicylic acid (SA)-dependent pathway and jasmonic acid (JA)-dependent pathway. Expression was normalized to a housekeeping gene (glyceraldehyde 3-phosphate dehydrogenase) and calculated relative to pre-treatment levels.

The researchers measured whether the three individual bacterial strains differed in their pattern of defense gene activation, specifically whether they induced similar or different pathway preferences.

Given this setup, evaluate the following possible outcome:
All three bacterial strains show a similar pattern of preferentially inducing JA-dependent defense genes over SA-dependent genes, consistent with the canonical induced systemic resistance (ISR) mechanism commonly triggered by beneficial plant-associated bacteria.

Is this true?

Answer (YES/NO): NO